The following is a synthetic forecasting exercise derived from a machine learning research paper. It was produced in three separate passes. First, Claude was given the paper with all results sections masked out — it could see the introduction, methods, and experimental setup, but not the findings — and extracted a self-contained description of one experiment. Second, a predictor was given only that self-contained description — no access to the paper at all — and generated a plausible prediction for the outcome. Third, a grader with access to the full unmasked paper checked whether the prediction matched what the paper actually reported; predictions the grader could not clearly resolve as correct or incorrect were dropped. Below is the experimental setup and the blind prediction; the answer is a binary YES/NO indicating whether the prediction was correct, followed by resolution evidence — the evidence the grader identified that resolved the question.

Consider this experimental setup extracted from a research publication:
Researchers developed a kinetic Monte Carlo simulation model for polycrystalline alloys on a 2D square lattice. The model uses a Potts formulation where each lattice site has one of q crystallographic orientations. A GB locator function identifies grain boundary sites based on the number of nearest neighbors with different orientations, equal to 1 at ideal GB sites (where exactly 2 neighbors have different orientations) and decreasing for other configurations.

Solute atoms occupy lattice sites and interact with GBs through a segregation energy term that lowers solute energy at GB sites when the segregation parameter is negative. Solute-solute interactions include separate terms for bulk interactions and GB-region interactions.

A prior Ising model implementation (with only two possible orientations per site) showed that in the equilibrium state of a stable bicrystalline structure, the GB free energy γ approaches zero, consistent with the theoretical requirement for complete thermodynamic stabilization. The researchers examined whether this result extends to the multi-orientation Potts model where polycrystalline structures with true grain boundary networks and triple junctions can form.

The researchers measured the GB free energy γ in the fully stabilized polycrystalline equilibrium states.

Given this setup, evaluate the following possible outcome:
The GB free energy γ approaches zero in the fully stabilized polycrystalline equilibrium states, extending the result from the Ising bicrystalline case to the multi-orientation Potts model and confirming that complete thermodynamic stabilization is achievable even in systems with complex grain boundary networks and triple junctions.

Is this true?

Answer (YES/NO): NO